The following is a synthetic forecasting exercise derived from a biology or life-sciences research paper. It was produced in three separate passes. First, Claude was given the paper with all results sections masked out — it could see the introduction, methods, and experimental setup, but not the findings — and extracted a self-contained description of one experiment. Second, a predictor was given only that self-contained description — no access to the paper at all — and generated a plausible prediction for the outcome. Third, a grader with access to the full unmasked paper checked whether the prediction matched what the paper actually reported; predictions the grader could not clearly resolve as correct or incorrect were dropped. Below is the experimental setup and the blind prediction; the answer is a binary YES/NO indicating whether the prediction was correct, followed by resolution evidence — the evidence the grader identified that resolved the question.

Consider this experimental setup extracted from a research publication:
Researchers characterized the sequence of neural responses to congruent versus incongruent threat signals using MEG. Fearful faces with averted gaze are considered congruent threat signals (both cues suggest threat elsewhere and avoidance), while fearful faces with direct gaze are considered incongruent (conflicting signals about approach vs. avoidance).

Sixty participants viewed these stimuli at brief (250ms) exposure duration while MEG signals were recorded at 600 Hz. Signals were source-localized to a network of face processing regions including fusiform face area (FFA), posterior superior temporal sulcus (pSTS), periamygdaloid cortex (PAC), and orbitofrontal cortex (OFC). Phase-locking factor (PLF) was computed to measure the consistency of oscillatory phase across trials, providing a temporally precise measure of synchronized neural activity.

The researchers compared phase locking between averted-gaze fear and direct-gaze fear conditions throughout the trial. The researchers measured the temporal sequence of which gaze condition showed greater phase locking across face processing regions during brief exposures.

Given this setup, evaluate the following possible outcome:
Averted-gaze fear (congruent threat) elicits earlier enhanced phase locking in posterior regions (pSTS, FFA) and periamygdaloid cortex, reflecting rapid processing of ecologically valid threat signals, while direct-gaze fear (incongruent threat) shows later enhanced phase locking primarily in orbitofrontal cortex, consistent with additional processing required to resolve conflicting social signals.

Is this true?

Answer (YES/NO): NO